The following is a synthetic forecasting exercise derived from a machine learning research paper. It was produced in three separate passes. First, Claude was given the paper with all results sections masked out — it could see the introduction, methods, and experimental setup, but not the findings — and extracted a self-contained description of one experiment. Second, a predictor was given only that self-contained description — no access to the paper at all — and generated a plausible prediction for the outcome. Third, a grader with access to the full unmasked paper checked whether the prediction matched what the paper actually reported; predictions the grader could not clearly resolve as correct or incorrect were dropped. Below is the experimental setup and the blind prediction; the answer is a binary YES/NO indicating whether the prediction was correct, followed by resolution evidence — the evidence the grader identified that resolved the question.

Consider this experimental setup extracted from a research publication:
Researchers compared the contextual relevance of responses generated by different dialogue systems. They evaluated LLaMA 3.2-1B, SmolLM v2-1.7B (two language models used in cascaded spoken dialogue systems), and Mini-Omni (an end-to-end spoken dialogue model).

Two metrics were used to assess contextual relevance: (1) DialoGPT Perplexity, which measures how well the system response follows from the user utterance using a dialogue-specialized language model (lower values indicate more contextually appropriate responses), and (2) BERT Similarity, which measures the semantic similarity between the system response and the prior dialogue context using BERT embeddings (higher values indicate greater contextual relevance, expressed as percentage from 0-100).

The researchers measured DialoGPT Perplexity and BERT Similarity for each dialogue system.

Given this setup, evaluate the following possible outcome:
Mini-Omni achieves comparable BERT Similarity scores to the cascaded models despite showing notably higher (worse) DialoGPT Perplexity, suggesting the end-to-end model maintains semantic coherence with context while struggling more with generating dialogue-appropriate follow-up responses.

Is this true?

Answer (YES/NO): NO